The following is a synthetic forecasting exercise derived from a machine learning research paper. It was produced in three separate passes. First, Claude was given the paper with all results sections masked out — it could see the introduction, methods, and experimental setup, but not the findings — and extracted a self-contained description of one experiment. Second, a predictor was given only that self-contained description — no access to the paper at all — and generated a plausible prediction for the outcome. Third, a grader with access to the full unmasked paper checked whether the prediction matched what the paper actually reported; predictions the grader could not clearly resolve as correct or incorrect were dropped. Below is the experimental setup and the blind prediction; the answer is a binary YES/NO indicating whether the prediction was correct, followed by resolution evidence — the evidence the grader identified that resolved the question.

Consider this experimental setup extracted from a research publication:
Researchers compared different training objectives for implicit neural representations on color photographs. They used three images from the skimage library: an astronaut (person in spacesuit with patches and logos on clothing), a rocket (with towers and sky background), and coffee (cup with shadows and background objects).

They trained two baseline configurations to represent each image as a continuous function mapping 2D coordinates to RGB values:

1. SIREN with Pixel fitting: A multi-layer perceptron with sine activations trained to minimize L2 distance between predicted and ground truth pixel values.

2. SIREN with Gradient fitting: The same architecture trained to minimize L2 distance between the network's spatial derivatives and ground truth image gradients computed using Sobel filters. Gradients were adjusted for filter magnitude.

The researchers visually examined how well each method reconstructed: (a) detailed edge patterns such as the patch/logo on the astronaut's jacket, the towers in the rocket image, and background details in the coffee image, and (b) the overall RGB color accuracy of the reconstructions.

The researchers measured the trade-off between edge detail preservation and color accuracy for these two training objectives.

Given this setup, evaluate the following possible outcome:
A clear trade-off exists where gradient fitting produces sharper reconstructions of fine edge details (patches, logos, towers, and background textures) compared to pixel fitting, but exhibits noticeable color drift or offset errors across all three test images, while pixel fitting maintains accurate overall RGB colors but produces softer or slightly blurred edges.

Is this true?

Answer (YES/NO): YES